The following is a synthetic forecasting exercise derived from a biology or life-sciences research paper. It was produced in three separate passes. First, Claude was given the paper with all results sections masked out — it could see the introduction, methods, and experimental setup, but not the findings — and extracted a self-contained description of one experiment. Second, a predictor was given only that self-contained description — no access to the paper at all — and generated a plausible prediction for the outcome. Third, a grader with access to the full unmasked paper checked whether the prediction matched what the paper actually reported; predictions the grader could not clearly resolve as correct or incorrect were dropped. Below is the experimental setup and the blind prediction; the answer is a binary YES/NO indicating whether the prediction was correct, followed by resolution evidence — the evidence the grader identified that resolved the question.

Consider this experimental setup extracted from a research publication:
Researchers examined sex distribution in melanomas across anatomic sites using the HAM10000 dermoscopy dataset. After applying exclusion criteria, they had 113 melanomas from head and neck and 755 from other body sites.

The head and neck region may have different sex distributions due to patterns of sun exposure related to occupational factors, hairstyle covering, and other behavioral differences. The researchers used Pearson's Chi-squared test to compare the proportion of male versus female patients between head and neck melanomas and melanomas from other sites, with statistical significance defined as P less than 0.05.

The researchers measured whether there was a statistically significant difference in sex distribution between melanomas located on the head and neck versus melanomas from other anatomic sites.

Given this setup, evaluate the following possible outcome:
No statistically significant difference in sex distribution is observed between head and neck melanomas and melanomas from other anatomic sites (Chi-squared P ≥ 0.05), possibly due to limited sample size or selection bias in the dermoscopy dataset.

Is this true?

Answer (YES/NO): NO